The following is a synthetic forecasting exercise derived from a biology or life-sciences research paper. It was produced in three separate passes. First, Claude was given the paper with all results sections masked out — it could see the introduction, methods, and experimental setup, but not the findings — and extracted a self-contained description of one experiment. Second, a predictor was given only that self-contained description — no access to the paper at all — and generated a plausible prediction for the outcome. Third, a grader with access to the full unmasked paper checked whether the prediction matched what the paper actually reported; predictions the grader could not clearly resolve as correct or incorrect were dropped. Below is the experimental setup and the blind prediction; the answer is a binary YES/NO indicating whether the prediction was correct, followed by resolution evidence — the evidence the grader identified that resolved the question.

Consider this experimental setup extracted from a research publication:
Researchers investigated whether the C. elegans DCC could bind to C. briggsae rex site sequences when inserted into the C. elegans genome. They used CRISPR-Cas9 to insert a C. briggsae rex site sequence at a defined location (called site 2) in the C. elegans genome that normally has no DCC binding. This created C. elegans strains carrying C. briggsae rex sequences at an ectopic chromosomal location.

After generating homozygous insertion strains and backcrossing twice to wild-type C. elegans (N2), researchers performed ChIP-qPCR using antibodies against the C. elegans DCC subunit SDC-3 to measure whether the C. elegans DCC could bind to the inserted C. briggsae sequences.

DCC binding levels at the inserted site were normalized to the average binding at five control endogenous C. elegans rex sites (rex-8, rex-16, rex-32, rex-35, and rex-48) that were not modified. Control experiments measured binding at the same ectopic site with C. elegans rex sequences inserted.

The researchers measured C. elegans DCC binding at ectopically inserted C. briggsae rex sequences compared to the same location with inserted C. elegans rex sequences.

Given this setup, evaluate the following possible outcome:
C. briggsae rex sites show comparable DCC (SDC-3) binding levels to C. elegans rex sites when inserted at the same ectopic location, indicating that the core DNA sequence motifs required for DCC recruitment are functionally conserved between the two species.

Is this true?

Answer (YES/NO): NO